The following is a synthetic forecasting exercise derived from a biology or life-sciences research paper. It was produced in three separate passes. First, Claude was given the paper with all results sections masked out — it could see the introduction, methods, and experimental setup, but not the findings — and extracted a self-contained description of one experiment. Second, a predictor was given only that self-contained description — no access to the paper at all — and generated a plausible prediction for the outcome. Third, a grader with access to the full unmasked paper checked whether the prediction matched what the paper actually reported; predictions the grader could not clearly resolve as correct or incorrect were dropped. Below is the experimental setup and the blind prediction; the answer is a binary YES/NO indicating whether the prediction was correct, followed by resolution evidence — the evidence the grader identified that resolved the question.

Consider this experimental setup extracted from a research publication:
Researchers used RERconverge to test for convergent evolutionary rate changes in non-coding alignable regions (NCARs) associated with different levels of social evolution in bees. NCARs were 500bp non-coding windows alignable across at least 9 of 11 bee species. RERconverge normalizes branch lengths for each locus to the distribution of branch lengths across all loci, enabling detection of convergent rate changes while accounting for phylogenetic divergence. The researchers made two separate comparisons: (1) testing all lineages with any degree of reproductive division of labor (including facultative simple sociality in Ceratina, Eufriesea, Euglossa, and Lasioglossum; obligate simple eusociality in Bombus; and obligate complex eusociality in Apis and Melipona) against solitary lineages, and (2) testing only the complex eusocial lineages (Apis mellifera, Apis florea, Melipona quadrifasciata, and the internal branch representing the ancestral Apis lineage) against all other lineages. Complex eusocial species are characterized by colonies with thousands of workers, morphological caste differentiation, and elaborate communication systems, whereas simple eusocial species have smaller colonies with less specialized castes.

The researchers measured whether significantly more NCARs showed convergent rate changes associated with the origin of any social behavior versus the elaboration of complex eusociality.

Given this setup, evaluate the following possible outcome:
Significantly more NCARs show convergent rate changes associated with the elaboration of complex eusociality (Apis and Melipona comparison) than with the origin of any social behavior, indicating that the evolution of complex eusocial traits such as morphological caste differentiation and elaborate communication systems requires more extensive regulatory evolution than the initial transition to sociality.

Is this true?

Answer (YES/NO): YES